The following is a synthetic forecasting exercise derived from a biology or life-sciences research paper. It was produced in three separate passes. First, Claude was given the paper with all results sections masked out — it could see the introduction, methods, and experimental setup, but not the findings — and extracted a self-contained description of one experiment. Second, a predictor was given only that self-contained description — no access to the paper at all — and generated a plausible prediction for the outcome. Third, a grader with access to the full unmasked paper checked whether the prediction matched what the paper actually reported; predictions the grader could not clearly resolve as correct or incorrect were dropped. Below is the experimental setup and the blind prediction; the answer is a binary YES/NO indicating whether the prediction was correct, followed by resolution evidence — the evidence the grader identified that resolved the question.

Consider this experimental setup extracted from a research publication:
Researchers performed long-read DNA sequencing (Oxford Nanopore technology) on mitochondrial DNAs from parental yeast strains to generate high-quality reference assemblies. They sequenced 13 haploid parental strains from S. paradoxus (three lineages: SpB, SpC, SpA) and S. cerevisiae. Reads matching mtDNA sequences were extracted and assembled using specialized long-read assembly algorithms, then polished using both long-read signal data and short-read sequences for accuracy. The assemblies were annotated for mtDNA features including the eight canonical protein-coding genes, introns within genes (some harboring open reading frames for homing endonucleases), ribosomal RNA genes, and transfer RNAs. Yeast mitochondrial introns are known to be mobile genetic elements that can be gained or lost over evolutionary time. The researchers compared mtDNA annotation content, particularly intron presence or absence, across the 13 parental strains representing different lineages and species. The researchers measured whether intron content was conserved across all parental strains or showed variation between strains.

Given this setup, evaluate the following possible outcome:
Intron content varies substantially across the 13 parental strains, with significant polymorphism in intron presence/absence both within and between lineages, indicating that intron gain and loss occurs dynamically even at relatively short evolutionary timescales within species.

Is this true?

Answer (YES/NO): NO